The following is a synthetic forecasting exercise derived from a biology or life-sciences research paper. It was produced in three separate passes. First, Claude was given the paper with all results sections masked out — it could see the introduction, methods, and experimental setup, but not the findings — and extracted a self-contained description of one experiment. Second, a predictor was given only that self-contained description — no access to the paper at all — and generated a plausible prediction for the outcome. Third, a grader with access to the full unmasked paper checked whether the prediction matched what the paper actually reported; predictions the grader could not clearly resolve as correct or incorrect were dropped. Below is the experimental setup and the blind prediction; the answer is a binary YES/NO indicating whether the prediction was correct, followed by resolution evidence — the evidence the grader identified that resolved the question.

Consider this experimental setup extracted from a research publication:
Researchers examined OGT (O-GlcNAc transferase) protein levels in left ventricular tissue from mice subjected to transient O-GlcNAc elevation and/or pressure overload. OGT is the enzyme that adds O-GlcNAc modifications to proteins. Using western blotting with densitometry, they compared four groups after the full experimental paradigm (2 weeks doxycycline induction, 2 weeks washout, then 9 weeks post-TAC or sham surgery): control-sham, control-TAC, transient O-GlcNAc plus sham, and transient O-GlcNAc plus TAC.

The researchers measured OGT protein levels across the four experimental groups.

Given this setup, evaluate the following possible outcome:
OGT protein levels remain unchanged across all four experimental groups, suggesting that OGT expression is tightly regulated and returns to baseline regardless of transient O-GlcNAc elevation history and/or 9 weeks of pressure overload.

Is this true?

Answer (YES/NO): NO